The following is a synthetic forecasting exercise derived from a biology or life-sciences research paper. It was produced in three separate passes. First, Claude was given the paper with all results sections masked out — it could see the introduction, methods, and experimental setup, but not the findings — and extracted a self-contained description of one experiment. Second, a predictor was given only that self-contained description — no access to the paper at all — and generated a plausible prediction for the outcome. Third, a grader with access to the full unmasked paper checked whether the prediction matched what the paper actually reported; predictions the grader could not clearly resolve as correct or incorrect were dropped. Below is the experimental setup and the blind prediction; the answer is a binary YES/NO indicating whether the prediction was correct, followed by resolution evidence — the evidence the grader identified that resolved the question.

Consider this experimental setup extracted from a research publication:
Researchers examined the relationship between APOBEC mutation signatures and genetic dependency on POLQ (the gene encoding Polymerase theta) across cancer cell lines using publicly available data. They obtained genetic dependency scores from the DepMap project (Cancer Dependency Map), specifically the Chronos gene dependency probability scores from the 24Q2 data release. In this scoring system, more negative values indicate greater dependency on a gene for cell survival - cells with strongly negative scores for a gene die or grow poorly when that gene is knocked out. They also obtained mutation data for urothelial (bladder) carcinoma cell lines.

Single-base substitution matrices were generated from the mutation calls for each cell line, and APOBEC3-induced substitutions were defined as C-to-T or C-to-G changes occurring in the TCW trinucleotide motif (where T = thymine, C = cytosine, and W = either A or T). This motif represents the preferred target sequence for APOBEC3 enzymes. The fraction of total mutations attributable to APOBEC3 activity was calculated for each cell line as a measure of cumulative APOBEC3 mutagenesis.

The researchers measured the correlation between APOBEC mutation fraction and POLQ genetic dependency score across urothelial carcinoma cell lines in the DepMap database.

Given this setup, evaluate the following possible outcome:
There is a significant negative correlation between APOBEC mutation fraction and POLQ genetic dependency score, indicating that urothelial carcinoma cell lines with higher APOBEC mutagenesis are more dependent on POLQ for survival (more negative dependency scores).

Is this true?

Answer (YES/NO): NO